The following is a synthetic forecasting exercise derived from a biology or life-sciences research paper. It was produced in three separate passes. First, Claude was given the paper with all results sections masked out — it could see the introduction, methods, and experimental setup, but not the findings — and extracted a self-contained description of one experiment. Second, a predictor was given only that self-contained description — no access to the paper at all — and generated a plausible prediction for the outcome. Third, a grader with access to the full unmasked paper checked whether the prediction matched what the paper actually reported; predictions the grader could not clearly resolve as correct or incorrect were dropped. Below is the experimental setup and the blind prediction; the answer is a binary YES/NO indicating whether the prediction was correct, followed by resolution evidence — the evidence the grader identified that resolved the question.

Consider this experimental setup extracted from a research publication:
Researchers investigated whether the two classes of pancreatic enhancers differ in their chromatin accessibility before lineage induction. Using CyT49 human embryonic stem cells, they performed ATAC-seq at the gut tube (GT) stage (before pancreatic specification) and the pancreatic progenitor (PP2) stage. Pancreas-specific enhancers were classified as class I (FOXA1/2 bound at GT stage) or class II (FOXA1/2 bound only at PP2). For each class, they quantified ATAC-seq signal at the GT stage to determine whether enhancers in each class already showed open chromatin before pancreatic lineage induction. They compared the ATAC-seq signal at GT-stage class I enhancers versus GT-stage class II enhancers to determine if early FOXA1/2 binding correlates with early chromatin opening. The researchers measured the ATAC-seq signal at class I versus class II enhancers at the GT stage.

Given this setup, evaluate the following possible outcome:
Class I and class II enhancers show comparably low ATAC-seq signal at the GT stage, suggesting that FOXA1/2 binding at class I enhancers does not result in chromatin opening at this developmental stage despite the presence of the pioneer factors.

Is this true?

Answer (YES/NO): NO